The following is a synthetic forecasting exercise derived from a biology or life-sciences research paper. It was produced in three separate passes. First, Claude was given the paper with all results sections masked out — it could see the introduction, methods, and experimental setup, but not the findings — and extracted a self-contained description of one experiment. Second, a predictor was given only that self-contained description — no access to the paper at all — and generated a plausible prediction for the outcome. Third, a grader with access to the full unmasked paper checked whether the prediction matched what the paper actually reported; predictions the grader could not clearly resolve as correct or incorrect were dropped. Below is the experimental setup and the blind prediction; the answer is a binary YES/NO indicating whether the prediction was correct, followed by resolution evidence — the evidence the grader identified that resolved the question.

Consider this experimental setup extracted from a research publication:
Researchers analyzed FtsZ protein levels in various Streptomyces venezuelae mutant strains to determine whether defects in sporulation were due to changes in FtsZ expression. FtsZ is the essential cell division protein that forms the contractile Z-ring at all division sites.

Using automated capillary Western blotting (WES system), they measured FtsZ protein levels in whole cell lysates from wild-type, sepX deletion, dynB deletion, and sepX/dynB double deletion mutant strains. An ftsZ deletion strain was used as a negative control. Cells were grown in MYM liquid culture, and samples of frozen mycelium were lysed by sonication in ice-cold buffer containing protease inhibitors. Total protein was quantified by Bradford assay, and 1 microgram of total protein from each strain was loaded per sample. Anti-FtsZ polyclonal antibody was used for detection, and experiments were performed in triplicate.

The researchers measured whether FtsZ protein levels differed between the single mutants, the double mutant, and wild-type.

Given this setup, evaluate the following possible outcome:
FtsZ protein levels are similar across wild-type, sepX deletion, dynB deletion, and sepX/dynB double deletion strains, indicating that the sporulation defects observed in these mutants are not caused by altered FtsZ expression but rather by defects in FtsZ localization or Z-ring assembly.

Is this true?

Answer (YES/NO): NO